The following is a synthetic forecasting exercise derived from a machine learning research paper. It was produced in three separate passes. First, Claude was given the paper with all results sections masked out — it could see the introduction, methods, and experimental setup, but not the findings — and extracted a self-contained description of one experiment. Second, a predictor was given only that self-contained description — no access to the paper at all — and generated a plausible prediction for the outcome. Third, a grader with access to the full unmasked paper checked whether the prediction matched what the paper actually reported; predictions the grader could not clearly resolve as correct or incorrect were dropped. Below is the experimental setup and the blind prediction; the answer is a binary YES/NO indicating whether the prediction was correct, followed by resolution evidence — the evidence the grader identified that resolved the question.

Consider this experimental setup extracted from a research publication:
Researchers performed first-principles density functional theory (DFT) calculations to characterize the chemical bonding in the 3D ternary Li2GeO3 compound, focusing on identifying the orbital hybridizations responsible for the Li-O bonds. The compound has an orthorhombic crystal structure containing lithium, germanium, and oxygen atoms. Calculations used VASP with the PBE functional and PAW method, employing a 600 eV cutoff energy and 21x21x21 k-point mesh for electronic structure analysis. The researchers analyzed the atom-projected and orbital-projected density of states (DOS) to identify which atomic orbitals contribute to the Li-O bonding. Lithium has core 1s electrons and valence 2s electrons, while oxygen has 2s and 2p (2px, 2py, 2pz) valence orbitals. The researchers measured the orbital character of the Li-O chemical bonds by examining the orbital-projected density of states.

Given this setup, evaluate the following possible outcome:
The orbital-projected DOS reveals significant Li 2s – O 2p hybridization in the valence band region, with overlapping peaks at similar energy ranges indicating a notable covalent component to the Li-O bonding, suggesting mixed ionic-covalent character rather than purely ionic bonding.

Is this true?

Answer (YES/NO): NO